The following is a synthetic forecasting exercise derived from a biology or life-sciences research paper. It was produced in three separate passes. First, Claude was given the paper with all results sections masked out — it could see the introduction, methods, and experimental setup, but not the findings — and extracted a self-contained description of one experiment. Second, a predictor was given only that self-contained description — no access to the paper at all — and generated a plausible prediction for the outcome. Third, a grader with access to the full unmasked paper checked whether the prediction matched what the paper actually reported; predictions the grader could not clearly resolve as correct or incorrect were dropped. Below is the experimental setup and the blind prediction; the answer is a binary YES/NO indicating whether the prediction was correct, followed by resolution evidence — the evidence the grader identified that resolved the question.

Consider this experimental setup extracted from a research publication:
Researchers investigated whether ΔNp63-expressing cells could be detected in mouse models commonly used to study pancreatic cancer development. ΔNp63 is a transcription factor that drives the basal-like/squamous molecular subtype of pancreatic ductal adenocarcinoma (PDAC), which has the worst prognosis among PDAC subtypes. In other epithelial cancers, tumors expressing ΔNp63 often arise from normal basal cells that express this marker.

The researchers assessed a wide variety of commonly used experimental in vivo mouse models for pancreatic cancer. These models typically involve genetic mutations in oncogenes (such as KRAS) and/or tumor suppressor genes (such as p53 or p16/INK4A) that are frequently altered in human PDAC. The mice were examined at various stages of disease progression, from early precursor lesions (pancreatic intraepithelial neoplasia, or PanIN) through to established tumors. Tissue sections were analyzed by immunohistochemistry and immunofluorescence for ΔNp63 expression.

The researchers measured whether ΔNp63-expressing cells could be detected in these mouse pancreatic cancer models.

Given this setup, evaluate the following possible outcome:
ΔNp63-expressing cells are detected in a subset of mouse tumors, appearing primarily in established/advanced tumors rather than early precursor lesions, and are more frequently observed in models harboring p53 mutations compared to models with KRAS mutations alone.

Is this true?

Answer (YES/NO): NO